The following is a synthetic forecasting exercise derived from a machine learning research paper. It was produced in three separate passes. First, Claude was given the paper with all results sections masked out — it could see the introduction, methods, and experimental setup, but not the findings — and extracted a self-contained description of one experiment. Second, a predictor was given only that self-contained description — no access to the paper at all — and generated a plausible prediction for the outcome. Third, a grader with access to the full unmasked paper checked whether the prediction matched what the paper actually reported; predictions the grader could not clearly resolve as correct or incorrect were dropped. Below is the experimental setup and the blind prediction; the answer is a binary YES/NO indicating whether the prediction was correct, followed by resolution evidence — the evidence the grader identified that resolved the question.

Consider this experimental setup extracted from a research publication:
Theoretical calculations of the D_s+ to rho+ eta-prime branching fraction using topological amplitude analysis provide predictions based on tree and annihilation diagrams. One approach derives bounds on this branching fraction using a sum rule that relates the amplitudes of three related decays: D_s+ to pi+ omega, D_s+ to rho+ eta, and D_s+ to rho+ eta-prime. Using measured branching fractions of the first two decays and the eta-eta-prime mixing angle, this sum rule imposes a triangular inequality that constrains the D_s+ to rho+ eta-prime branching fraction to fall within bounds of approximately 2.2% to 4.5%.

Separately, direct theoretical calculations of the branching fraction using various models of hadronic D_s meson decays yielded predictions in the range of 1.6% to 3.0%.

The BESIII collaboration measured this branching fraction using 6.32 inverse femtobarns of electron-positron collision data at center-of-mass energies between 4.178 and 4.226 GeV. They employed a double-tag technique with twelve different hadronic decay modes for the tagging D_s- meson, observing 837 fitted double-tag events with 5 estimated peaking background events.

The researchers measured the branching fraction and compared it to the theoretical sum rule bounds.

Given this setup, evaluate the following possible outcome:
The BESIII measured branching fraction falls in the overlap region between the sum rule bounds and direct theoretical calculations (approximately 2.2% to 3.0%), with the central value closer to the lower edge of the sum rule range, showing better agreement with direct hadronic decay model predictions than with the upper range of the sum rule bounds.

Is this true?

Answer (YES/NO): NO